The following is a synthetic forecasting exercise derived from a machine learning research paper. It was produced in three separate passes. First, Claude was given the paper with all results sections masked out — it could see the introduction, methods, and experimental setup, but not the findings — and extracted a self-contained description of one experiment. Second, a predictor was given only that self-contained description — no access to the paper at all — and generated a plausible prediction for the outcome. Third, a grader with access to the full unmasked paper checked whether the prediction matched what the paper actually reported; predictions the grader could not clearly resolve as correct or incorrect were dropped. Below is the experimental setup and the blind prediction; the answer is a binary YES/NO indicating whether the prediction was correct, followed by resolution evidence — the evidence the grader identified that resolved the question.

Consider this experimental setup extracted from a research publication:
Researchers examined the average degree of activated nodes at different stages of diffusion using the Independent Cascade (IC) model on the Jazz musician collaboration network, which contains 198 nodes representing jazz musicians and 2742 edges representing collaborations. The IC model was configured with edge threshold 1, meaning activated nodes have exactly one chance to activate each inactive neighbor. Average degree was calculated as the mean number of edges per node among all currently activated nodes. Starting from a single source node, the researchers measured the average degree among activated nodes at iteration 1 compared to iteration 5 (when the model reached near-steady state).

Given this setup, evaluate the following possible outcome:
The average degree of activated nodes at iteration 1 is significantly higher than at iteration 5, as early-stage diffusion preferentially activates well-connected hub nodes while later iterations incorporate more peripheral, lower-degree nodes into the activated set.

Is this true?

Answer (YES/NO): NO